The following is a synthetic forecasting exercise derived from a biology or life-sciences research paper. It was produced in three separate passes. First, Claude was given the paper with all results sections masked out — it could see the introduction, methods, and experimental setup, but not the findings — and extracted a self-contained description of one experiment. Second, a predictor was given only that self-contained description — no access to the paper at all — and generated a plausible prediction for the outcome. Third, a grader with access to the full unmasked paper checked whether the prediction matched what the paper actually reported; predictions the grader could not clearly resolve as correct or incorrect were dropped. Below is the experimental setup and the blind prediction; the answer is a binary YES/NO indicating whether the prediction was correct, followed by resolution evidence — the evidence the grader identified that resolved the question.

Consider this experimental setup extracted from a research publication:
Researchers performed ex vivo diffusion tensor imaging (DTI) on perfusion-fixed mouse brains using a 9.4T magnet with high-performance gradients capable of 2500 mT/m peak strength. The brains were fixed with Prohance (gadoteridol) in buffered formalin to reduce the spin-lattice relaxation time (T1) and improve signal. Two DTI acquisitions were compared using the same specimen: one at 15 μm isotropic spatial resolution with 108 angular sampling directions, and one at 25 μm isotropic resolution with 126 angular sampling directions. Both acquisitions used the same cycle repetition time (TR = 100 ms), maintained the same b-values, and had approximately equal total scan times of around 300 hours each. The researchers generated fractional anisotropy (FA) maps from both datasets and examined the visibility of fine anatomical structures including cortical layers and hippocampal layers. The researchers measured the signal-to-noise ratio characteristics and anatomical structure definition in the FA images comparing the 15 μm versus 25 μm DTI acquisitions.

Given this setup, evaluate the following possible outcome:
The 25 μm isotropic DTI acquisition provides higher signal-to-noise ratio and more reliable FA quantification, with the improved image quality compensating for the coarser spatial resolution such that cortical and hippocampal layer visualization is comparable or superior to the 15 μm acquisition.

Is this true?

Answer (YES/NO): YES